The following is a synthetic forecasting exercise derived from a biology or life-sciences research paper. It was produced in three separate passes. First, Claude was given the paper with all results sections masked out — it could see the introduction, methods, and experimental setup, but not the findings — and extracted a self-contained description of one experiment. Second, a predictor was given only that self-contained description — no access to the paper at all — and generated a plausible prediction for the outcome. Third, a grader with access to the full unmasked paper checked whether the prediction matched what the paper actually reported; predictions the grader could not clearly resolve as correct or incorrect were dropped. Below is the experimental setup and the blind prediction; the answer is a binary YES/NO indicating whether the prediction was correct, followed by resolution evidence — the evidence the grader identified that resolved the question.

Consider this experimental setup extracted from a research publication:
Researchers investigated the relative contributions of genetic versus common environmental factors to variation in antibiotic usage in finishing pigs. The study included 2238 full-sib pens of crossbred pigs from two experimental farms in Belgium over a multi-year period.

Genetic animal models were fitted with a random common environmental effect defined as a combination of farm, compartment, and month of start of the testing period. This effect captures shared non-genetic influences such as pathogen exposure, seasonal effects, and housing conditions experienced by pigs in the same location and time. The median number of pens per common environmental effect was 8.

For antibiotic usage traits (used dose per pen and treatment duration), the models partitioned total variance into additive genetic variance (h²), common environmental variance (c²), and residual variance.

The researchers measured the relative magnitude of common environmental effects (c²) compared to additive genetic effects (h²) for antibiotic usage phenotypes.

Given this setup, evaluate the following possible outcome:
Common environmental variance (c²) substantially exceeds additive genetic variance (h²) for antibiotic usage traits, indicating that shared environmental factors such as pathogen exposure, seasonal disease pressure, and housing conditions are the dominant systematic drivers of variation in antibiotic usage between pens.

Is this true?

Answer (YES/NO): NO